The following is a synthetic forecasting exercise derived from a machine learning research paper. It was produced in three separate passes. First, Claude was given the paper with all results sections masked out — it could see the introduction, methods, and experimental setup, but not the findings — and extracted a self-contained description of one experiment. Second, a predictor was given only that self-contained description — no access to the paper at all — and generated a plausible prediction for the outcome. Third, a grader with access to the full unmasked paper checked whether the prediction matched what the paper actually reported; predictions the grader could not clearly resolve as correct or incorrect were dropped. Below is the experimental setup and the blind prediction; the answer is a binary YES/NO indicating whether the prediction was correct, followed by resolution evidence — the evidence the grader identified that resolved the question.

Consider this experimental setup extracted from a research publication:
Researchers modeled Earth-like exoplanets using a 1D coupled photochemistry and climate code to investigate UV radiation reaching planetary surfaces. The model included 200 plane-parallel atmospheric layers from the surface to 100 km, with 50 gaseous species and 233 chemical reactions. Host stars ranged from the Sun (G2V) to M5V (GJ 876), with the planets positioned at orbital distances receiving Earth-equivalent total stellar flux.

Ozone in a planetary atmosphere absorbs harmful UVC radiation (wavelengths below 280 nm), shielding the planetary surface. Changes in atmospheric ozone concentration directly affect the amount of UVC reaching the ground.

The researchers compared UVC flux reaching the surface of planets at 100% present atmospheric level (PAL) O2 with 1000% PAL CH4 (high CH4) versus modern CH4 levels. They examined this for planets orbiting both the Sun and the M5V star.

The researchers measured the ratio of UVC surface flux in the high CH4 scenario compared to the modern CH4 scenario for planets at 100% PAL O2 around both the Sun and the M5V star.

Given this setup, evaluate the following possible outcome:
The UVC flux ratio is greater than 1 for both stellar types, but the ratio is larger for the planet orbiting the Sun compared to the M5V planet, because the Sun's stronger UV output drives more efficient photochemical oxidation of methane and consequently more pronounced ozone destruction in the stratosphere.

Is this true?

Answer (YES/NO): NO